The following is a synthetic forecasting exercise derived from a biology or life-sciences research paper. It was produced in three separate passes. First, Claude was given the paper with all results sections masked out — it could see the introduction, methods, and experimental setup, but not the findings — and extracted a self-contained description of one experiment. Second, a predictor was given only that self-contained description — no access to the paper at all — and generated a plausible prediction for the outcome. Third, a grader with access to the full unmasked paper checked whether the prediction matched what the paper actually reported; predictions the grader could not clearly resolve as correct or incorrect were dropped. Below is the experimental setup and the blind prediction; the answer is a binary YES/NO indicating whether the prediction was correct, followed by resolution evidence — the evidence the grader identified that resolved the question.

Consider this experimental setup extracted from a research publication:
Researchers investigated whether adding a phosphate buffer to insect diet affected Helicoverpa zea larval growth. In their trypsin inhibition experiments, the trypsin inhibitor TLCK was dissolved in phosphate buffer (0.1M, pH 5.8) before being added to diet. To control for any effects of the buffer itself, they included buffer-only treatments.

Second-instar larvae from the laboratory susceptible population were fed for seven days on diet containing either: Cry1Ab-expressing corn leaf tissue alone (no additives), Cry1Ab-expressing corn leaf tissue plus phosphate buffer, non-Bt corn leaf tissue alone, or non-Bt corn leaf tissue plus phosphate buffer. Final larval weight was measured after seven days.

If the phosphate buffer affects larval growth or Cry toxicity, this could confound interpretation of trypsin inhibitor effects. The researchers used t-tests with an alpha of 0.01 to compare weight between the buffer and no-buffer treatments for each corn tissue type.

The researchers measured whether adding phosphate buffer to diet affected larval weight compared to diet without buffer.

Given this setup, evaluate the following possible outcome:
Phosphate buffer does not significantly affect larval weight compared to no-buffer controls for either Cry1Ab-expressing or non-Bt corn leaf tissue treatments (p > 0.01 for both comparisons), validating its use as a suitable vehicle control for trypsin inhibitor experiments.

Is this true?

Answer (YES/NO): NO